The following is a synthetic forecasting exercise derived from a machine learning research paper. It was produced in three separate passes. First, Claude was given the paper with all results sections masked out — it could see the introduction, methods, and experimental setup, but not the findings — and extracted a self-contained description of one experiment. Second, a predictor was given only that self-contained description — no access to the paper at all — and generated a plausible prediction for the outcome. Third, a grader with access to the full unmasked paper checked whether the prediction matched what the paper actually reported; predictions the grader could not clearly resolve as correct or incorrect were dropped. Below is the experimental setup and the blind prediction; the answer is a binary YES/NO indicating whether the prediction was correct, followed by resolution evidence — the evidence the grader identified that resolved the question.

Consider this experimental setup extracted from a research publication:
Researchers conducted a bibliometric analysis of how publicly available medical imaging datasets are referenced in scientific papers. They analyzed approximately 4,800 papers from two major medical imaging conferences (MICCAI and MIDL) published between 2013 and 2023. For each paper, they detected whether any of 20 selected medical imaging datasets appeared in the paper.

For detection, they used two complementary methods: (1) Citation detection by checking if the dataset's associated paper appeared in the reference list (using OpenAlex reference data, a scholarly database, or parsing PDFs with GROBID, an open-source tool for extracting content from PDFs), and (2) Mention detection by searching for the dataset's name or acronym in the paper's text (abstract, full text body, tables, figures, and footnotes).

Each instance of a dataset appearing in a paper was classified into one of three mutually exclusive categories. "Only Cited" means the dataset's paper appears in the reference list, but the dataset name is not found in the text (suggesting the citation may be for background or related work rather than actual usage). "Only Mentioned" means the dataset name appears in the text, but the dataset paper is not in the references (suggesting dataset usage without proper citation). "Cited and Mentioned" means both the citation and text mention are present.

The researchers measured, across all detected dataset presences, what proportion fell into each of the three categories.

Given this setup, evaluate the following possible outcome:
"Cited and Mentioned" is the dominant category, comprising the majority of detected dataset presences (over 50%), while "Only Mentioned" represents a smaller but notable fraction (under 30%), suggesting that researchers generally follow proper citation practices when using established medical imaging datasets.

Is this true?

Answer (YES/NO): YES